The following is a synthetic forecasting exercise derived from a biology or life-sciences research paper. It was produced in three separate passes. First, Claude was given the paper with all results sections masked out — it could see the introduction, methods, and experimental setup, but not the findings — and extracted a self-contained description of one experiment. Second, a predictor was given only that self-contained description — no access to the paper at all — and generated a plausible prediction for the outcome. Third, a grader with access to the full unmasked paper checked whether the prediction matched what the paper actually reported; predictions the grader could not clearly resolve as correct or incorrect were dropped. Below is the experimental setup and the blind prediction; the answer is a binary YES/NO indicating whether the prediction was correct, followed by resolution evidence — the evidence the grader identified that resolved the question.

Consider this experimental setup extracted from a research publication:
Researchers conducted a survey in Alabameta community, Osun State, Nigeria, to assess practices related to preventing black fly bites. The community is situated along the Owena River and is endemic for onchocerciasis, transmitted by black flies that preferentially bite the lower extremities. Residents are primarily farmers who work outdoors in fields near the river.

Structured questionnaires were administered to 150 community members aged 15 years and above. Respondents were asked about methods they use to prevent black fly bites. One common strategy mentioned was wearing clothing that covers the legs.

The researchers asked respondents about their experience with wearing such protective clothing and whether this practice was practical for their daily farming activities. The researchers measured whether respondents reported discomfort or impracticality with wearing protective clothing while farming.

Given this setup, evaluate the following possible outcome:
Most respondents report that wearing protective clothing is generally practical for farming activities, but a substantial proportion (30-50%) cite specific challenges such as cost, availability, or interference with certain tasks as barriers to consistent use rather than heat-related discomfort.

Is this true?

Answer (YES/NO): NO